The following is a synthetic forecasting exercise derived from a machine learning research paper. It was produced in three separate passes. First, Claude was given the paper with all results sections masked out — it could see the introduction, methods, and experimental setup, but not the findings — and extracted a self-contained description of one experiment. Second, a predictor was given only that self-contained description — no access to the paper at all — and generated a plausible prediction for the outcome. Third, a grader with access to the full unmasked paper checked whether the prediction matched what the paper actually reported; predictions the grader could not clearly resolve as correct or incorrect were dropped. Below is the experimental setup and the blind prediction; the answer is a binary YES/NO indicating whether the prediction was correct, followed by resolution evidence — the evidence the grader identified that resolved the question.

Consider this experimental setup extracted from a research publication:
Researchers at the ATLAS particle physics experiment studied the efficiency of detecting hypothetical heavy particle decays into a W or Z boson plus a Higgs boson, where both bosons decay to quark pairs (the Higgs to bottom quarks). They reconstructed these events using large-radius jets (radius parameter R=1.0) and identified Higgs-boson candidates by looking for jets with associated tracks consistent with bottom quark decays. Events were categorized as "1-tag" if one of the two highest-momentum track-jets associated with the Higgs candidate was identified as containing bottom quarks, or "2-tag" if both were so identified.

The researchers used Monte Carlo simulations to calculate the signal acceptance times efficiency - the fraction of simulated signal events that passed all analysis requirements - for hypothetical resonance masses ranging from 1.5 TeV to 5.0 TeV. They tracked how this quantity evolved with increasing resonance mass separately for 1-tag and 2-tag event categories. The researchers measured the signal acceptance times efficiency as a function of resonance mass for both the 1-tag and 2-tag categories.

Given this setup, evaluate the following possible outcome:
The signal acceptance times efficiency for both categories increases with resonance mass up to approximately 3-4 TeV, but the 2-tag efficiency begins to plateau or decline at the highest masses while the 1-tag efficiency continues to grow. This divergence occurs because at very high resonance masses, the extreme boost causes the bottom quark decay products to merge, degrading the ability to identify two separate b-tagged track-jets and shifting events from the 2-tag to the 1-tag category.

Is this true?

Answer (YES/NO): NO